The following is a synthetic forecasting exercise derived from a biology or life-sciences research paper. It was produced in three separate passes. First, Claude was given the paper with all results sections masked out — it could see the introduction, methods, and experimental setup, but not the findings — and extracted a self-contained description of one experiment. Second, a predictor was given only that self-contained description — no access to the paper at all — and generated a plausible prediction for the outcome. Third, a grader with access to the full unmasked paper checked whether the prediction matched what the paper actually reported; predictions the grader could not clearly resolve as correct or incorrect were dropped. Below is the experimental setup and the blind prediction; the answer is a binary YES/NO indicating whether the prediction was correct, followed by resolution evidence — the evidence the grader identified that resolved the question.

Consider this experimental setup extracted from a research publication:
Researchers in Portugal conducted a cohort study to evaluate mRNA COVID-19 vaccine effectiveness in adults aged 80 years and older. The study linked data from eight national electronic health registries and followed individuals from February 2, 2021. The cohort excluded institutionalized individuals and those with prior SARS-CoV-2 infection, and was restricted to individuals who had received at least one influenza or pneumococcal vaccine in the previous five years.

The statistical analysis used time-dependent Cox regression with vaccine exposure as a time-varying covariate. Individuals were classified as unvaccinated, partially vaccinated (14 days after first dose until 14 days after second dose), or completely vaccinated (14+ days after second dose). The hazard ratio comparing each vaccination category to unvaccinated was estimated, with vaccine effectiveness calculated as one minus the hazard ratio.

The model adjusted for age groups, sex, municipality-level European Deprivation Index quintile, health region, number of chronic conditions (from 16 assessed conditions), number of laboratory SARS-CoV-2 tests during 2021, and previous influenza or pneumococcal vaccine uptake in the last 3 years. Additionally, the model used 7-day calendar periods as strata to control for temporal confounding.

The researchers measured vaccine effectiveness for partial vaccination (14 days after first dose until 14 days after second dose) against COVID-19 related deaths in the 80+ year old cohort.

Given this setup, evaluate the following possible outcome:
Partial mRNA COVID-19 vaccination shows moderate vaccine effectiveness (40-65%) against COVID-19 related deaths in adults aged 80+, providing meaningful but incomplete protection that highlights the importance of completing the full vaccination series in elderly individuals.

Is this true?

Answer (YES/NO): YES